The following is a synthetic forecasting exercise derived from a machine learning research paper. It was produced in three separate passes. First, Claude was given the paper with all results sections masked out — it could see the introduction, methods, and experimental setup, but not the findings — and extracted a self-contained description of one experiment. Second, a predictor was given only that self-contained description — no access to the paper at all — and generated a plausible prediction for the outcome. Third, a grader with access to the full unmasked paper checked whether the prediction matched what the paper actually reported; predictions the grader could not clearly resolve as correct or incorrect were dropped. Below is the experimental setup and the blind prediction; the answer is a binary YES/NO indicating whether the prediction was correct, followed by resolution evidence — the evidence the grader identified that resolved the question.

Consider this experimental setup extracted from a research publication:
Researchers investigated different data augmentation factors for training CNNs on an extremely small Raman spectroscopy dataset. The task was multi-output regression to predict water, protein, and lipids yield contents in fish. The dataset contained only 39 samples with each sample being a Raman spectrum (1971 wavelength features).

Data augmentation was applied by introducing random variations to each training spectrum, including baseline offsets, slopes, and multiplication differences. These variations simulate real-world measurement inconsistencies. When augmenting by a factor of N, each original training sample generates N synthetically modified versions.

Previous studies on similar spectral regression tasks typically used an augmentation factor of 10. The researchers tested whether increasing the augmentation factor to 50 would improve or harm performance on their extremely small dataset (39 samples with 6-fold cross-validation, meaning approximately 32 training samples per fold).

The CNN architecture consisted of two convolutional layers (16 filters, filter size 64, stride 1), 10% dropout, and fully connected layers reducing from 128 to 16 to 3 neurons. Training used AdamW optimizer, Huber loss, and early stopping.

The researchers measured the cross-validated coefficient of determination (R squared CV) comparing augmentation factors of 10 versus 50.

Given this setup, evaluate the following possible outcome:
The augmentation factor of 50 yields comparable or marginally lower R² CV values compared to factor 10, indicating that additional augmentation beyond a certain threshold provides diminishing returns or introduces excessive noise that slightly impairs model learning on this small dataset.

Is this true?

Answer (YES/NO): NO